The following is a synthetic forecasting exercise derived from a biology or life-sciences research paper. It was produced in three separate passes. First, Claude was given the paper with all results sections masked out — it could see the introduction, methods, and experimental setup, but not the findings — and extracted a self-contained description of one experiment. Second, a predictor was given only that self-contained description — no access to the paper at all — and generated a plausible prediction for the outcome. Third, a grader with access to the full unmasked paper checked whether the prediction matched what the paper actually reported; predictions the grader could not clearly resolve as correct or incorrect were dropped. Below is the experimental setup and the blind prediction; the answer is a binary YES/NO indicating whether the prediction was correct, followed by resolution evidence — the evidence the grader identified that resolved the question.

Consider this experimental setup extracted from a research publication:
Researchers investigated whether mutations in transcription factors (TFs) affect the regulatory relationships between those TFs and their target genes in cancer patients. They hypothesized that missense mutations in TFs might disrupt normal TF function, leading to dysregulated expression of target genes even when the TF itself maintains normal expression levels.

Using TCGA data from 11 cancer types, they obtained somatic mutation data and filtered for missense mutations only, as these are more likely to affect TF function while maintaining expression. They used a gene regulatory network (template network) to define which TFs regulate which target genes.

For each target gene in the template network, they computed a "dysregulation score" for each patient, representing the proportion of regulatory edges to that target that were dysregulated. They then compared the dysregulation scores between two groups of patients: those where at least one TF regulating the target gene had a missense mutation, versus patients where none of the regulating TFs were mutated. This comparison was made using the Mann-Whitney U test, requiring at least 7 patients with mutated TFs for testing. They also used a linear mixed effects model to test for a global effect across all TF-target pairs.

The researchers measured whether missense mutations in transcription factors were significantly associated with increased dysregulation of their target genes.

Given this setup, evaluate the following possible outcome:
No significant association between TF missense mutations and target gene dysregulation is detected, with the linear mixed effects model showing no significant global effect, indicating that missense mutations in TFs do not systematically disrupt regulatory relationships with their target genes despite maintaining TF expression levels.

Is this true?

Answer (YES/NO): NO